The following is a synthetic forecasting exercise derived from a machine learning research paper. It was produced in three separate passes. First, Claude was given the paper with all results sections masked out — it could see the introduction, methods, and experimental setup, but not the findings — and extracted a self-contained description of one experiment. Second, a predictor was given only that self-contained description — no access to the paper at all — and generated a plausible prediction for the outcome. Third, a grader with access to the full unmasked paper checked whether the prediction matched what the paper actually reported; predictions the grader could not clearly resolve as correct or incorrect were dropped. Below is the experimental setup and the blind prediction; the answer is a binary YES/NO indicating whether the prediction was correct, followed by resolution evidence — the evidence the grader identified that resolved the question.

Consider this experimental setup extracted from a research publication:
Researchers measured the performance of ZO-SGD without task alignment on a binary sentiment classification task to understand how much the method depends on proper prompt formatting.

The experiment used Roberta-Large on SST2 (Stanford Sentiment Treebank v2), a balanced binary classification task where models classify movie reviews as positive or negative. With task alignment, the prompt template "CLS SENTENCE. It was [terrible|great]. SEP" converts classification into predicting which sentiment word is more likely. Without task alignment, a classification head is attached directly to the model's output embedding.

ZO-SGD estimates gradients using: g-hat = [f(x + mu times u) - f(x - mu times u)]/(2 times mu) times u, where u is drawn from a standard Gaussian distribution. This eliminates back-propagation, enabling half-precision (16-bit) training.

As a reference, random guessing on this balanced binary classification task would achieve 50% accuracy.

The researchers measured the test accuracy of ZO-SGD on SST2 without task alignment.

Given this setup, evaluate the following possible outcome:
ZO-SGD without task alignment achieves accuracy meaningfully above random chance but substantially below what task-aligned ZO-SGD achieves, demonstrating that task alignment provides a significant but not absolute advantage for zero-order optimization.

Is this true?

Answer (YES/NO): YES